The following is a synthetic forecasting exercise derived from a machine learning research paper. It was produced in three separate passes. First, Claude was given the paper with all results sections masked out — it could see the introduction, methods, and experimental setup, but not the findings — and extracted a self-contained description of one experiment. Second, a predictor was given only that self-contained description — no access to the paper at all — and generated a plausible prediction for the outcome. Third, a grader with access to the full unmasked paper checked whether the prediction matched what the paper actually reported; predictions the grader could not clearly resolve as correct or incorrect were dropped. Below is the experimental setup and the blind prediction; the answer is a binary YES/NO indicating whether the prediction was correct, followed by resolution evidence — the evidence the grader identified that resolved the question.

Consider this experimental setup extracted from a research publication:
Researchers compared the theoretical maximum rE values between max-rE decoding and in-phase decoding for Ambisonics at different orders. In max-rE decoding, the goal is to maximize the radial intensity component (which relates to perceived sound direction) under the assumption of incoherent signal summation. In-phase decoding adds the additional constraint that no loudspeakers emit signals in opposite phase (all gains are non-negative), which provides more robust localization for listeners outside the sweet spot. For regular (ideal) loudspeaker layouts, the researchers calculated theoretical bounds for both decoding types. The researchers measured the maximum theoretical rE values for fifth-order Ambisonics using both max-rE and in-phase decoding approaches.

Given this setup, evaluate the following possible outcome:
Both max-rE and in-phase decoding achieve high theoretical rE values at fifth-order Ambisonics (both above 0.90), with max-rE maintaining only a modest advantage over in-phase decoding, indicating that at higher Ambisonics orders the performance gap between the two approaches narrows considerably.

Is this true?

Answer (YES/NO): NO